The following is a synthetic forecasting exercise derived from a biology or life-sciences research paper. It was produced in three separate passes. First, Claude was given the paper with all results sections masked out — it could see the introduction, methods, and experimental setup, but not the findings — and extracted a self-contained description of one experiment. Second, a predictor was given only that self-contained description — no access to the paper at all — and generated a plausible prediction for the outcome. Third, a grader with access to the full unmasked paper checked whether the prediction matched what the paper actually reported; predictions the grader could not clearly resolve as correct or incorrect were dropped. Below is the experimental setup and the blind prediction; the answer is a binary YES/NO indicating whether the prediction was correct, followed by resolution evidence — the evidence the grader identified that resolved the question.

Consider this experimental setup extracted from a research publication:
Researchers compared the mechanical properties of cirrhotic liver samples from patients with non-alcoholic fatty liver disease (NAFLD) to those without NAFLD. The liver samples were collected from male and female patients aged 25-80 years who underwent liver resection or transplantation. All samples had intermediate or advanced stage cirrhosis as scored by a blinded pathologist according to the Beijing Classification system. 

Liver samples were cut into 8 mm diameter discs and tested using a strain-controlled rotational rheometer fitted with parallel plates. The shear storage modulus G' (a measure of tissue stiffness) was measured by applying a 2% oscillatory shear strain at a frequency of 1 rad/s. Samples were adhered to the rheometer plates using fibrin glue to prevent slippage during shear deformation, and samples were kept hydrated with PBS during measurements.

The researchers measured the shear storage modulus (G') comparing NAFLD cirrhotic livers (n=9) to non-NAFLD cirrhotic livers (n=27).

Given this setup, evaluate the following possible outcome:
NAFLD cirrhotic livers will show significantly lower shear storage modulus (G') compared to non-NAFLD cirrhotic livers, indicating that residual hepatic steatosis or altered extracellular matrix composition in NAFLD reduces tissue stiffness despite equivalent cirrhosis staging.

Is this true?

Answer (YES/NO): NO